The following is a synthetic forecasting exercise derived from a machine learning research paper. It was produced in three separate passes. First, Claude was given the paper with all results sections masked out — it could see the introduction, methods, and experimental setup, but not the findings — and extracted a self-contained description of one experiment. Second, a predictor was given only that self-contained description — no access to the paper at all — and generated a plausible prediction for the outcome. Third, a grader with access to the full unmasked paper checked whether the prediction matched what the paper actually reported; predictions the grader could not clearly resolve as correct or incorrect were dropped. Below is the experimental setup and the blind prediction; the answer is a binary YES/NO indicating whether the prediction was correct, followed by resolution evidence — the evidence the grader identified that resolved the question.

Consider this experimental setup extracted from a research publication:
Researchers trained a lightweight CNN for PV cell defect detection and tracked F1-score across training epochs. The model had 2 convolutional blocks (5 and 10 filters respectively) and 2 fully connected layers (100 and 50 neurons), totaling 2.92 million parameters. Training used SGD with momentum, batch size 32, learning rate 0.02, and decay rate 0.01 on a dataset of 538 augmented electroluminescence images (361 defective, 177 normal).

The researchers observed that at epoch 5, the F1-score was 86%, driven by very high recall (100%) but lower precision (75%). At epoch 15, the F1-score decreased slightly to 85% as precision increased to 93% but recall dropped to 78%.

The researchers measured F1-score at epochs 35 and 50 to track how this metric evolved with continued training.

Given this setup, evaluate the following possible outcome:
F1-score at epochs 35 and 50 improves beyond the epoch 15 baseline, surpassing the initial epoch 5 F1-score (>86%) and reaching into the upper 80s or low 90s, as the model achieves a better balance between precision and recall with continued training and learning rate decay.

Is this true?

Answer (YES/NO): YES